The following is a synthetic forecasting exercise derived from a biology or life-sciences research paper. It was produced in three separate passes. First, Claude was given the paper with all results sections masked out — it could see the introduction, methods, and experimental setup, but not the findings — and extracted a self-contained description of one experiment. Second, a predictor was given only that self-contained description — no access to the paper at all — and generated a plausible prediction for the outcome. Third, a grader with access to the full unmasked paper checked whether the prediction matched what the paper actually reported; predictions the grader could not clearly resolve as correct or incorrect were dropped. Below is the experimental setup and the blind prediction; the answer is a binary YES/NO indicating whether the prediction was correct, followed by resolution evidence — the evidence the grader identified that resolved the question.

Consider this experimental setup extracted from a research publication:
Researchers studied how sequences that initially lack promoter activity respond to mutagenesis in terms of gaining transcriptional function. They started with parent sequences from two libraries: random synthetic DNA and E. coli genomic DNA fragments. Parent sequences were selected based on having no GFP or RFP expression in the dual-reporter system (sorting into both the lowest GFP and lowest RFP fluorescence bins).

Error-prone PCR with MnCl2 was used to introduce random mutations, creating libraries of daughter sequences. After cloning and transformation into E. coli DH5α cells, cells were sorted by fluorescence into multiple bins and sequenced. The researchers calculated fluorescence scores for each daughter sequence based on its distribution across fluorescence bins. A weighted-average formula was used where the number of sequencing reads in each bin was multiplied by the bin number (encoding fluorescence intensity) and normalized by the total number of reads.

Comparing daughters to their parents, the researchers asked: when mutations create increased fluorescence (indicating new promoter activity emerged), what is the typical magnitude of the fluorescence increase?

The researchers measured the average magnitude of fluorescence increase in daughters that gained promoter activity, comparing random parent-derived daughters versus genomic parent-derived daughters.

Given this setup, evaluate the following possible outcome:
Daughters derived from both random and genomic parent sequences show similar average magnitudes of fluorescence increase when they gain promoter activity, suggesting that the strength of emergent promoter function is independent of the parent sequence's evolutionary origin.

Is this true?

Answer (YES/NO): NO